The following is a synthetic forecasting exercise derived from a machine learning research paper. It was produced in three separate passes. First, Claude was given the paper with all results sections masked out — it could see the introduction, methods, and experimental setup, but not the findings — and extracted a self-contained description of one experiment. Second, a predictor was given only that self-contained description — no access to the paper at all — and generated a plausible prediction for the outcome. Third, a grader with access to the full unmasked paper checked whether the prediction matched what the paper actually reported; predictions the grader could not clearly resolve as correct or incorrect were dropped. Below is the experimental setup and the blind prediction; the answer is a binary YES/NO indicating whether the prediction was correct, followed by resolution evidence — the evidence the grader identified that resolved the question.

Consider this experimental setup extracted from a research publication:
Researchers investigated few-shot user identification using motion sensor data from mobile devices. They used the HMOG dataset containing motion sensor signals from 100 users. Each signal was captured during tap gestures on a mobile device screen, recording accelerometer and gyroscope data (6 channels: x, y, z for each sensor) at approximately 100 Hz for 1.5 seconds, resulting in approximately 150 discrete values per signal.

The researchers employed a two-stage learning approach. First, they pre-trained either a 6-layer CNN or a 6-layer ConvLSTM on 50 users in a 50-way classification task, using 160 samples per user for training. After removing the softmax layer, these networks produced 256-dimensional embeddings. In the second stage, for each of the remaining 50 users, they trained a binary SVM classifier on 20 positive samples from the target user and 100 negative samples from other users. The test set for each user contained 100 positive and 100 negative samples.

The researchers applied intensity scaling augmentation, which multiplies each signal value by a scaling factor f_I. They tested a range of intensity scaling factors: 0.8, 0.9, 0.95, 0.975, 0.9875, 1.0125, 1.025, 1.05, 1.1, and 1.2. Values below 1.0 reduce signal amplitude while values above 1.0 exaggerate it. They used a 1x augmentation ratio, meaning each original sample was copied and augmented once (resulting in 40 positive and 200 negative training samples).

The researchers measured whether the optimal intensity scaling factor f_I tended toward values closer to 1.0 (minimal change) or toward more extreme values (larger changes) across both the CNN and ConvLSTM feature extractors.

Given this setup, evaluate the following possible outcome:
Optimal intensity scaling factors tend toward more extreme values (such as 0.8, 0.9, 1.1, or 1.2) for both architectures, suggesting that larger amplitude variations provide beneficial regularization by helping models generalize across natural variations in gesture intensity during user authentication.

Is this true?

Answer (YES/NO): NO